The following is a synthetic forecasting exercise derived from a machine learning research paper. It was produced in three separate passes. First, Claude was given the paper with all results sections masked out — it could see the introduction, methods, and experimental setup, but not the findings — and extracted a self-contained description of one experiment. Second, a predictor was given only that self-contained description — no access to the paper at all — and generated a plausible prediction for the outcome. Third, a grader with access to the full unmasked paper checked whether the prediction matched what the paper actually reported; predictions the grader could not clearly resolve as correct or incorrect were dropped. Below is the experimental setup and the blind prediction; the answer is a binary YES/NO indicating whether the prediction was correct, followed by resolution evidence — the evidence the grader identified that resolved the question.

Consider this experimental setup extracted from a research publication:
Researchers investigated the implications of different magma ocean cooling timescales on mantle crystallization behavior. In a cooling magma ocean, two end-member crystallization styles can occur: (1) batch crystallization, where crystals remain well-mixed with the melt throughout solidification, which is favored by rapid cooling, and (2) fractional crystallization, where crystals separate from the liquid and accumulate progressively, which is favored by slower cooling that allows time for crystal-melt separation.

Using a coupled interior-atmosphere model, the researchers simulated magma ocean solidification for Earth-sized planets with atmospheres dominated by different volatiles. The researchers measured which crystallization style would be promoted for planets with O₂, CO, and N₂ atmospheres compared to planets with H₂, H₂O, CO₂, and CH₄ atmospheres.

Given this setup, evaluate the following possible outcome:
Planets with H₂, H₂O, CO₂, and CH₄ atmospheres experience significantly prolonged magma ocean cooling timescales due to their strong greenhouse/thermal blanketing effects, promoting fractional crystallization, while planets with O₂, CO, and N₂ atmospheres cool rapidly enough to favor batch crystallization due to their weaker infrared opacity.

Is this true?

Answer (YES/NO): YES